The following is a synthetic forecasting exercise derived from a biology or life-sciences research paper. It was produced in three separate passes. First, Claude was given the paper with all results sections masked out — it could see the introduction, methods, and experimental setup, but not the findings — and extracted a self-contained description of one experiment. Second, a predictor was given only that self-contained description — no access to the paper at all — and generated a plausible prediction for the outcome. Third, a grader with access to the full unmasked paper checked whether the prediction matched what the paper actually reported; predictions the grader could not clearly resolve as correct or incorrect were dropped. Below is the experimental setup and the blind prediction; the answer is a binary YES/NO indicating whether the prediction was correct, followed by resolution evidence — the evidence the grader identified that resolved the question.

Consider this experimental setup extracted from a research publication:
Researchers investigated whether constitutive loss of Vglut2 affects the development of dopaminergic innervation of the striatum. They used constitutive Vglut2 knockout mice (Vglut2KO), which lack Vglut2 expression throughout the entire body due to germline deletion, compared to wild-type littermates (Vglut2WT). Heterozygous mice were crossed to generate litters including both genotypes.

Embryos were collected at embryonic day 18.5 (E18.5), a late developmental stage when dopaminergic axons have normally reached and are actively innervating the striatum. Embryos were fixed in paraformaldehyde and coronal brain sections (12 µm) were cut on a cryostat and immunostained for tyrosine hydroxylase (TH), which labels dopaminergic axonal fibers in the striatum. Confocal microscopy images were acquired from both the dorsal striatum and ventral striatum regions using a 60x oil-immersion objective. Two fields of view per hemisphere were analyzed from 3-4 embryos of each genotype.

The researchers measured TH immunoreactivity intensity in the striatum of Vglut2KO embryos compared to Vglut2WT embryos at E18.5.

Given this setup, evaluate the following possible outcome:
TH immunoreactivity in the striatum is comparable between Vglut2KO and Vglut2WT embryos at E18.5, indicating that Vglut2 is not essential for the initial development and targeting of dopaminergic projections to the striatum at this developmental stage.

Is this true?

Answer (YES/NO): NO